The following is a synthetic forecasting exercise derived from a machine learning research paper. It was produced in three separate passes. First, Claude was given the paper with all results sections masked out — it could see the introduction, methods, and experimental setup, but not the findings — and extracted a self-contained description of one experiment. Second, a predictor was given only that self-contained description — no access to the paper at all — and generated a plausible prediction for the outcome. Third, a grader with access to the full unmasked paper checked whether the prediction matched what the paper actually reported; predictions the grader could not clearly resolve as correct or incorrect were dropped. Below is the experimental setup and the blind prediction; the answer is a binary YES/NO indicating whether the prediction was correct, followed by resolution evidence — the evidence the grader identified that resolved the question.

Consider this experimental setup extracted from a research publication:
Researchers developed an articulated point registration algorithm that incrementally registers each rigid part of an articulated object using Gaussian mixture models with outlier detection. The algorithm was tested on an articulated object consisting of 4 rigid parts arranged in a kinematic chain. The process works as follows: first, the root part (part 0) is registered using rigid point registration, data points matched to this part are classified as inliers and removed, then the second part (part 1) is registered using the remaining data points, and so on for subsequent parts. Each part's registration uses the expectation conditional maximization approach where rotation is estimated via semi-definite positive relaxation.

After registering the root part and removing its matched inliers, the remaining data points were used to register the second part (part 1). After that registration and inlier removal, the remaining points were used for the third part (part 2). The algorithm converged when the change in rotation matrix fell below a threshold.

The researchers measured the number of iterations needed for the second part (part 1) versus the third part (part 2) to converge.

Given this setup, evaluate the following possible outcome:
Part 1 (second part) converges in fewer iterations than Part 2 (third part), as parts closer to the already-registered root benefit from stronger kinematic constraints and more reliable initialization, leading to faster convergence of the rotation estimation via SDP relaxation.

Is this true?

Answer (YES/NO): NO